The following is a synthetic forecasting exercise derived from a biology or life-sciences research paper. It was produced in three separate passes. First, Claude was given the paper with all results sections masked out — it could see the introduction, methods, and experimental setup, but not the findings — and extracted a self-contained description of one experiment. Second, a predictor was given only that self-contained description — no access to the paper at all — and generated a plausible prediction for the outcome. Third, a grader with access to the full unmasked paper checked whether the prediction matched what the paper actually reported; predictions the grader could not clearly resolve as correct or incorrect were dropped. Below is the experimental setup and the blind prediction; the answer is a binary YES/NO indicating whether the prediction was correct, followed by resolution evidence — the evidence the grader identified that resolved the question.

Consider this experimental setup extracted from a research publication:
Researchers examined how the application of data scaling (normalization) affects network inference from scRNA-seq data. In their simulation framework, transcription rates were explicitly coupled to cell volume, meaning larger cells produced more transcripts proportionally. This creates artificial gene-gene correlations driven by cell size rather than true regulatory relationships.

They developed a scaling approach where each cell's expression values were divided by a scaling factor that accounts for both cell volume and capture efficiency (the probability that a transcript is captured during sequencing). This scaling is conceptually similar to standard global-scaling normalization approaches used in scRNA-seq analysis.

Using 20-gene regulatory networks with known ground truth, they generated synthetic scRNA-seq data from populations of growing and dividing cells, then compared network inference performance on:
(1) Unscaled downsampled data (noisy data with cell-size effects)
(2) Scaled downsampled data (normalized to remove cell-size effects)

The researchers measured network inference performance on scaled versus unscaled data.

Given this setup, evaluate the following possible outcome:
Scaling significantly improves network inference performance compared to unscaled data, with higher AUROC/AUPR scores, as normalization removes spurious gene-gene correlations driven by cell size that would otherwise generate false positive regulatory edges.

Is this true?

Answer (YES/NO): YES